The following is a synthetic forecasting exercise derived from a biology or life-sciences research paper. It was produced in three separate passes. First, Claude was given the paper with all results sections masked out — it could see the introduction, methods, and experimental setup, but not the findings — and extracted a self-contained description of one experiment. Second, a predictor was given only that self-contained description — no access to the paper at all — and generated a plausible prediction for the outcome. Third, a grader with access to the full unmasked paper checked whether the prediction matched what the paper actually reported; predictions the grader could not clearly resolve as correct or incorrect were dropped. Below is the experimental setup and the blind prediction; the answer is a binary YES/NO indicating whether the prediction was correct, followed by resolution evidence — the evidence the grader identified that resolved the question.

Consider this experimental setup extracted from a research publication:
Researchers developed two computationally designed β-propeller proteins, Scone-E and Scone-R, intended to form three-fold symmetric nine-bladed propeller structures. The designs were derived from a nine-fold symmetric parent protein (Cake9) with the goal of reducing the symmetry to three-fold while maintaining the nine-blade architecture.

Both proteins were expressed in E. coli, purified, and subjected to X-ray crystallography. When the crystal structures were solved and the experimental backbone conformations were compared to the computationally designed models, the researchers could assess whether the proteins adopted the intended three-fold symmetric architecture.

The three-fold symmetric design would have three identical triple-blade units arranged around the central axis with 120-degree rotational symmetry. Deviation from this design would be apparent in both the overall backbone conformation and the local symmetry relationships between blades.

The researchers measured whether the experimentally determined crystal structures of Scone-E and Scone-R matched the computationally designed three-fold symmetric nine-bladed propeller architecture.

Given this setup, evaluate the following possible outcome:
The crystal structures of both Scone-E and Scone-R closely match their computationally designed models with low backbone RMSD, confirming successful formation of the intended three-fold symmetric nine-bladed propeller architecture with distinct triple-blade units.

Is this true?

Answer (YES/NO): NO